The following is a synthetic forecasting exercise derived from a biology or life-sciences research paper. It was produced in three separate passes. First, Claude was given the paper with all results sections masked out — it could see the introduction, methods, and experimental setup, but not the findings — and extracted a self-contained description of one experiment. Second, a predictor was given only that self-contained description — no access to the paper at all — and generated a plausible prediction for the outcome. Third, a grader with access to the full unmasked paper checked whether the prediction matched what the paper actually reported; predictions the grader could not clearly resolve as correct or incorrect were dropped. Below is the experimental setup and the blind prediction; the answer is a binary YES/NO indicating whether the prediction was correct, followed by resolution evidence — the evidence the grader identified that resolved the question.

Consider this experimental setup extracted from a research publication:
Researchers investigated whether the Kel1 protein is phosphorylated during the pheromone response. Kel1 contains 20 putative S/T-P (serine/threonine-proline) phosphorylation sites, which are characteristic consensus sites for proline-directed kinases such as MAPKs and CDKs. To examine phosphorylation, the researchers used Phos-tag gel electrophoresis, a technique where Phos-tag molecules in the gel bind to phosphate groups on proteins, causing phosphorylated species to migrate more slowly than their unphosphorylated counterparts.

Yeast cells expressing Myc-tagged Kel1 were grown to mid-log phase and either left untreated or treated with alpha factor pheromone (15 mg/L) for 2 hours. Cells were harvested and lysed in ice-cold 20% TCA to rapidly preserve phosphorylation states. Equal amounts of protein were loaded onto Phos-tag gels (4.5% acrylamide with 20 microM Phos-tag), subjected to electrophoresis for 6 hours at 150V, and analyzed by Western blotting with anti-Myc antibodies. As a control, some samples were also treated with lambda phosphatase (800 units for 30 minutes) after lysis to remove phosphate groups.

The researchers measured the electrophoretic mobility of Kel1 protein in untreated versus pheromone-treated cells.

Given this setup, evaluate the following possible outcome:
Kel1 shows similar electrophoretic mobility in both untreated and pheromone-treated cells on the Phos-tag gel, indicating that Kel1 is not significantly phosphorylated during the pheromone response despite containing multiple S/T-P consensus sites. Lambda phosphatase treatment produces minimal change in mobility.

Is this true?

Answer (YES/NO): NO